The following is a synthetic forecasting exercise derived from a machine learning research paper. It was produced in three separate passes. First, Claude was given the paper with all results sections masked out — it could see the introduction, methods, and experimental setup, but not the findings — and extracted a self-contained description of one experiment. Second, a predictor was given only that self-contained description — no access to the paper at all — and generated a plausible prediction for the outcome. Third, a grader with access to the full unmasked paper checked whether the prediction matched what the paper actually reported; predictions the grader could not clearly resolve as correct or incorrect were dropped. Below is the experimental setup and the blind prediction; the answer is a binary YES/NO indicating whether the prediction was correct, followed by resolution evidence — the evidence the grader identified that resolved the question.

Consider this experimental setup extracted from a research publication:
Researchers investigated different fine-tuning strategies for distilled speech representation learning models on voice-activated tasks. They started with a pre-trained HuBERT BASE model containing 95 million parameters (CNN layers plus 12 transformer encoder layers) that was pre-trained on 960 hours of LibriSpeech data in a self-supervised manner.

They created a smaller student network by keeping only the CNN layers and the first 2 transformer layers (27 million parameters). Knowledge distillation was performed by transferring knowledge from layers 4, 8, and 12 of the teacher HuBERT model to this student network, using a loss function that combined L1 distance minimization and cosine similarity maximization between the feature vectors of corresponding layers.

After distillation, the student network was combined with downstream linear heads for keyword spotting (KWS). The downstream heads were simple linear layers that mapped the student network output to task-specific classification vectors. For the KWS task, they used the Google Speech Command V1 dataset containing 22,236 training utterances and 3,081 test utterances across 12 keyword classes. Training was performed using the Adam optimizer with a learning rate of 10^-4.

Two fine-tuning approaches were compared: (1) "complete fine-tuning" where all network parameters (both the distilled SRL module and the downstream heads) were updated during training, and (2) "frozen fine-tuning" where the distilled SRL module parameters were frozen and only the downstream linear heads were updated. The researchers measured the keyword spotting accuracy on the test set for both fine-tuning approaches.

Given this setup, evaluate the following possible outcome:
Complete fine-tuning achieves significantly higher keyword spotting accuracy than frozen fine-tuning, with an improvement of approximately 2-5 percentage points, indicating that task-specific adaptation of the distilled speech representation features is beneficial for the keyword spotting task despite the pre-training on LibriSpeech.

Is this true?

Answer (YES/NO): NO